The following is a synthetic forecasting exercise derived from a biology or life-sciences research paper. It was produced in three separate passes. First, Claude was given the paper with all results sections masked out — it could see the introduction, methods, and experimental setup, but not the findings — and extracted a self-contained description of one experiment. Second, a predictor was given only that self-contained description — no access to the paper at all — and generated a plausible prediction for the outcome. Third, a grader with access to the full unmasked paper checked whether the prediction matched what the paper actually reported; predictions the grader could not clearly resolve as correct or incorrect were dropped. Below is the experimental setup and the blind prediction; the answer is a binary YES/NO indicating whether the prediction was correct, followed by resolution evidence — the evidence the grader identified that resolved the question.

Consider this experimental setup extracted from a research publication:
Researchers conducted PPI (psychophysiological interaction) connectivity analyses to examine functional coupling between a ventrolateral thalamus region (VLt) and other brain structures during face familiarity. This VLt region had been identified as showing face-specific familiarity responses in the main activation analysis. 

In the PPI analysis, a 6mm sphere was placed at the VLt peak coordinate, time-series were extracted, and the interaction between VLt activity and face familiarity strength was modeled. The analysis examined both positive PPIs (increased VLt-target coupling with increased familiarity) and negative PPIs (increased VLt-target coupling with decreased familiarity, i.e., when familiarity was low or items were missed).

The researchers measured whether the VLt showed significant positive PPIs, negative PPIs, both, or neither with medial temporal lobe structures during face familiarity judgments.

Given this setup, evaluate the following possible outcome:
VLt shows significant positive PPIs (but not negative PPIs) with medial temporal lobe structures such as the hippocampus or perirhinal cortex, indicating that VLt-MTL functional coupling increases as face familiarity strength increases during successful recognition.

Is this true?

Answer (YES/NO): NO